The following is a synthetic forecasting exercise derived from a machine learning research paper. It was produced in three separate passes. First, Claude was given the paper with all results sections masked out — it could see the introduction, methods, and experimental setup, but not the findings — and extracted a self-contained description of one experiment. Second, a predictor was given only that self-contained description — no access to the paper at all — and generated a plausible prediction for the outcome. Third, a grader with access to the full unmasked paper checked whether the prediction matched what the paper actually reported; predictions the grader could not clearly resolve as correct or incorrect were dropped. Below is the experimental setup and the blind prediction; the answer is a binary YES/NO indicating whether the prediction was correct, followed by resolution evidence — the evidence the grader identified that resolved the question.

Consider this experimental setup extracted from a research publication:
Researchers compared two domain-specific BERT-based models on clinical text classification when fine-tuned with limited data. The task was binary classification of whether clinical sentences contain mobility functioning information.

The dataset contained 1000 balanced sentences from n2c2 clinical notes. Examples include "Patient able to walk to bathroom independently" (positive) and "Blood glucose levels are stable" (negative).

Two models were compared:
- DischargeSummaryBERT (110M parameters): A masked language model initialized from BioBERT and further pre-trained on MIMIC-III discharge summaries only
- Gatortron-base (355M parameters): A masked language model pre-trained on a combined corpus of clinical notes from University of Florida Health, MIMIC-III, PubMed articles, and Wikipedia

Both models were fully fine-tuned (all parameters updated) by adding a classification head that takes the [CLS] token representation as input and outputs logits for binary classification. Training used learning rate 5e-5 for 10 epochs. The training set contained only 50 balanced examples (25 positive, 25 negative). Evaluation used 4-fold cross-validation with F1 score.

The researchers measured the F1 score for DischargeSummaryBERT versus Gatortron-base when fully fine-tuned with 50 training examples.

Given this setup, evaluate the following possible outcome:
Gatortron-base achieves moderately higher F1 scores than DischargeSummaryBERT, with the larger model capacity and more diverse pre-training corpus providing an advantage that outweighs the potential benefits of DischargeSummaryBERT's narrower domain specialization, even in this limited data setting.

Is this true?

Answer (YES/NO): YES